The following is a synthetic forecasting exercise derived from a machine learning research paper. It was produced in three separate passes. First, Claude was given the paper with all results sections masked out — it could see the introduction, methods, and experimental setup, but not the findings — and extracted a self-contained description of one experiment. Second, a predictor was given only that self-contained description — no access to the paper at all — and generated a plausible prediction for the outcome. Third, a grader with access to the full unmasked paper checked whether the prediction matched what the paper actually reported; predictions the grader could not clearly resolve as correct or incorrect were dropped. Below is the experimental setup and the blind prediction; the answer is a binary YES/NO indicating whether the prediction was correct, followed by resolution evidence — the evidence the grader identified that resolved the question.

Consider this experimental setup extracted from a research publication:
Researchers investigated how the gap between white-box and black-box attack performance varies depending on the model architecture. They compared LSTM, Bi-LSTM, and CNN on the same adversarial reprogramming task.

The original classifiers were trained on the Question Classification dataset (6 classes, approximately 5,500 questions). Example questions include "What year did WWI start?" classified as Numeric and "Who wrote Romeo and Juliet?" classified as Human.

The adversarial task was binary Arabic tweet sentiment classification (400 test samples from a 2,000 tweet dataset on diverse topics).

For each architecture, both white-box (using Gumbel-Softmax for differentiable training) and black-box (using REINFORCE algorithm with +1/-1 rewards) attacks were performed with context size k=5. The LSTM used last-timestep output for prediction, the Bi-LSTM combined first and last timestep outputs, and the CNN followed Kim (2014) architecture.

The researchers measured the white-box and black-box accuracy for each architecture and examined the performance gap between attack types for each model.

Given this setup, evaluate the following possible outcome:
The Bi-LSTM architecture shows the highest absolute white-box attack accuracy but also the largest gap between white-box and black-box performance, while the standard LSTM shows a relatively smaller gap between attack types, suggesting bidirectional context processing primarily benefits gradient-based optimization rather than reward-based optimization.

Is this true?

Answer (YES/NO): NO